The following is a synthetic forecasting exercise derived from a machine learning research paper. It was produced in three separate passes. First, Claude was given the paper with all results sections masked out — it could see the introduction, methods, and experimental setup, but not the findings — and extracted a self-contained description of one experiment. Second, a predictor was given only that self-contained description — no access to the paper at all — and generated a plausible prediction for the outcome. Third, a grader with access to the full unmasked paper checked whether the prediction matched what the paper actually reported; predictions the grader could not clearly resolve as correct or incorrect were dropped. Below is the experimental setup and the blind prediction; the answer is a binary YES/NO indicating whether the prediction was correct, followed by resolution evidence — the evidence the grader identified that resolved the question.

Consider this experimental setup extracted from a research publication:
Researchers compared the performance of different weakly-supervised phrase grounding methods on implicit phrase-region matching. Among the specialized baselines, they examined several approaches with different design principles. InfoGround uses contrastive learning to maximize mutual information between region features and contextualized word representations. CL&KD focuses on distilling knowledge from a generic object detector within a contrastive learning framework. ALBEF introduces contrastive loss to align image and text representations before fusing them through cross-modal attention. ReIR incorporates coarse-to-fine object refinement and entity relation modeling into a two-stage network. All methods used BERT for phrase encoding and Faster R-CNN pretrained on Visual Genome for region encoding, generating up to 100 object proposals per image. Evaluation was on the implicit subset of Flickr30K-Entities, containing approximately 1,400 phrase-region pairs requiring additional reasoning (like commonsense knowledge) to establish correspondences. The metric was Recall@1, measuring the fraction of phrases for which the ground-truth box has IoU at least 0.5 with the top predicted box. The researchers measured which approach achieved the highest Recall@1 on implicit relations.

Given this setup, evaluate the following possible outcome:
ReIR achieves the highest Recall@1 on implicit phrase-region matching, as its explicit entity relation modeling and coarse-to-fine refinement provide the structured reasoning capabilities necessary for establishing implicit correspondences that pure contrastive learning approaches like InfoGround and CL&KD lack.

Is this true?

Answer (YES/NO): YES